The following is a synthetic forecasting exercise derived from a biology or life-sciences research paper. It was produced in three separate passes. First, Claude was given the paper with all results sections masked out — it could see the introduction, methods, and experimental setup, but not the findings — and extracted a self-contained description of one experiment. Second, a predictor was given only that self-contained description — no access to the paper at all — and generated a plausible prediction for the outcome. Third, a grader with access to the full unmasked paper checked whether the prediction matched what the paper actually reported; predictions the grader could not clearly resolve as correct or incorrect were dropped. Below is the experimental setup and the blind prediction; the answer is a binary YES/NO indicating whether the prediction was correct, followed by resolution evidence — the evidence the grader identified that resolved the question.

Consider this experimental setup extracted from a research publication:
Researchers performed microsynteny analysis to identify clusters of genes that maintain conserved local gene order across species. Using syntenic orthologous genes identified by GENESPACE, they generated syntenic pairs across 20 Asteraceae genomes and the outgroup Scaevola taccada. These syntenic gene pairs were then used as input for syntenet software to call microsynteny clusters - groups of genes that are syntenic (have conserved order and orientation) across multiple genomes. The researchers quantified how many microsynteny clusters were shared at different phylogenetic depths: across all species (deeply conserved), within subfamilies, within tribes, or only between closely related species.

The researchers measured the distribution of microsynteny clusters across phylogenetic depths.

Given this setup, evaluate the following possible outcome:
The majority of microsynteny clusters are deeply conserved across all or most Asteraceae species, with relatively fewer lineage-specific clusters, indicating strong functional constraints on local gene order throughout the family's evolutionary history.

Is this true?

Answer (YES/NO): NO